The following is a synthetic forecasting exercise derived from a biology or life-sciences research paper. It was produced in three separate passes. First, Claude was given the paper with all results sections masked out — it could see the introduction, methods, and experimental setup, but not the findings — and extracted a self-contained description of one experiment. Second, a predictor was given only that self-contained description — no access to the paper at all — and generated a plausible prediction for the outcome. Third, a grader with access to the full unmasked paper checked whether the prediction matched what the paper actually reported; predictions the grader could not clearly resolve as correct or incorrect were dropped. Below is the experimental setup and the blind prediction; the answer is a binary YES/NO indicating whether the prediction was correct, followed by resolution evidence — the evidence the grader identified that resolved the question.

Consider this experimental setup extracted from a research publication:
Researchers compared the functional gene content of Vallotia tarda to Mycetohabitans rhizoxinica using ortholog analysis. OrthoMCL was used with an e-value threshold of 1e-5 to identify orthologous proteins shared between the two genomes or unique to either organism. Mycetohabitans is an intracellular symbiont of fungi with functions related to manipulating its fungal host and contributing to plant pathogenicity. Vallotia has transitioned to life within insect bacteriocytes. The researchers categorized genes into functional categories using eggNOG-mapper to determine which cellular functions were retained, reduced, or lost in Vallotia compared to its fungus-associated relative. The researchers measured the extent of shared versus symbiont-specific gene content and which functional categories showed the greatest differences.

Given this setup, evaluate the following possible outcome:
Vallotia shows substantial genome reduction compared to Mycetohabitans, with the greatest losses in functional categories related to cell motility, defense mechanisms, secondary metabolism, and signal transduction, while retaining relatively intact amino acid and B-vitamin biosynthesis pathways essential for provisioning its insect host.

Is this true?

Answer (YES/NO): NO